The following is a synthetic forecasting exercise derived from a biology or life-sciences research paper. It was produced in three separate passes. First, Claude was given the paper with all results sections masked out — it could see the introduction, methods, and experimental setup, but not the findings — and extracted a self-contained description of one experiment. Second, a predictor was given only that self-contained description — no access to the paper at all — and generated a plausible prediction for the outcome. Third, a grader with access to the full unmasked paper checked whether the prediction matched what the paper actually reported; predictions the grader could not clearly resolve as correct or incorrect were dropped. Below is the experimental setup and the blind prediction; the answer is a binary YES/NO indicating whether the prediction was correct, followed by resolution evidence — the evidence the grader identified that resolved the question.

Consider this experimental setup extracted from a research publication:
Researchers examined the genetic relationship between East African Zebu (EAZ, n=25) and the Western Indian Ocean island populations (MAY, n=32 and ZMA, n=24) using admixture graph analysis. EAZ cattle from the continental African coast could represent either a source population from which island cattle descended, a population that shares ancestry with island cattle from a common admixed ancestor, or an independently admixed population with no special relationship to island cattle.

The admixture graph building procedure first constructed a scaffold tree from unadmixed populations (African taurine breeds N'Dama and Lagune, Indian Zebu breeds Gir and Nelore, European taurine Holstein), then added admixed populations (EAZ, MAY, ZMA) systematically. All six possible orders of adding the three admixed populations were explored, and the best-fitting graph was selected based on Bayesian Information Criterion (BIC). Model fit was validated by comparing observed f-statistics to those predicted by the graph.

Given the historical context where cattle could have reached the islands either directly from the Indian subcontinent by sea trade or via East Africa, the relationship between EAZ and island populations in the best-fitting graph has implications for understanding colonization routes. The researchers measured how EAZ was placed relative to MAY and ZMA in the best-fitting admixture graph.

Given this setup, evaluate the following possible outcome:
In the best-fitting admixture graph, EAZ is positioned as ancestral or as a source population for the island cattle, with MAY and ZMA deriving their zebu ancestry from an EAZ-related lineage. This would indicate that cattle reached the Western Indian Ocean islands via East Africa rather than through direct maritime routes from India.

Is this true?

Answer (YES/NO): NO